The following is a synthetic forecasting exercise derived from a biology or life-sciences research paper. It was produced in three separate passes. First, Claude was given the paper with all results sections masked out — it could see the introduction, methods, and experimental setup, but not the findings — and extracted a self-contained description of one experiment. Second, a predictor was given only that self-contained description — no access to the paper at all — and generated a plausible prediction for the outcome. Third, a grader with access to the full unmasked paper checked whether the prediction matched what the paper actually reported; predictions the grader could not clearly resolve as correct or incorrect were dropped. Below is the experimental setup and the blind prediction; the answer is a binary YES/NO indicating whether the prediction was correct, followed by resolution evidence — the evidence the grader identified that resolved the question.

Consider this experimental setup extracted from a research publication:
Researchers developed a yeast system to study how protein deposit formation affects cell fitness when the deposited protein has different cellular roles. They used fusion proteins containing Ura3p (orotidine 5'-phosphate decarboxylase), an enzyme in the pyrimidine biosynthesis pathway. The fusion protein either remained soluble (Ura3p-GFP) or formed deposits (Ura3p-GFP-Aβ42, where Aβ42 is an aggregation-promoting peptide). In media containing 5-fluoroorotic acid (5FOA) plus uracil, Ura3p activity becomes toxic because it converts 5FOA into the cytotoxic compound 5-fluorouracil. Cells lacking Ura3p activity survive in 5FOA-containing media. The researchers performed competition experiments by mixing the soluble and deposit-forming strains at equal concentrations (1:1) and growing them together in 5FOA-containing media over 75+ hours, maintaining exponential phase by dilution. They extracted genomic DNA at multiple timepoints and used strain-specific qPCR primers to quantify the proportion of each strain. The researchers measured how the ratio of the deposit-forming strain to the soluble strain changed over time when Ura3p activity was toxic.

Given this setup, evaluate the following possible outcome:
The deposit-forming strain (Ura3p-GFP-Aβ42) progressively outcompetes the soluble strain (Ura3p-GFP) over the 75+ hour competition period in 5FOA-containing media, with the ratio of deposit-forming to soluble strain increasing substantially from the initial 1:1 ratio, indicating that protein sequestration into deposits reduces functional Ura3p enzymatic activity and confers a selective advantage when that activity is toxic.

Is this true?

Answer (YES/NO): YES